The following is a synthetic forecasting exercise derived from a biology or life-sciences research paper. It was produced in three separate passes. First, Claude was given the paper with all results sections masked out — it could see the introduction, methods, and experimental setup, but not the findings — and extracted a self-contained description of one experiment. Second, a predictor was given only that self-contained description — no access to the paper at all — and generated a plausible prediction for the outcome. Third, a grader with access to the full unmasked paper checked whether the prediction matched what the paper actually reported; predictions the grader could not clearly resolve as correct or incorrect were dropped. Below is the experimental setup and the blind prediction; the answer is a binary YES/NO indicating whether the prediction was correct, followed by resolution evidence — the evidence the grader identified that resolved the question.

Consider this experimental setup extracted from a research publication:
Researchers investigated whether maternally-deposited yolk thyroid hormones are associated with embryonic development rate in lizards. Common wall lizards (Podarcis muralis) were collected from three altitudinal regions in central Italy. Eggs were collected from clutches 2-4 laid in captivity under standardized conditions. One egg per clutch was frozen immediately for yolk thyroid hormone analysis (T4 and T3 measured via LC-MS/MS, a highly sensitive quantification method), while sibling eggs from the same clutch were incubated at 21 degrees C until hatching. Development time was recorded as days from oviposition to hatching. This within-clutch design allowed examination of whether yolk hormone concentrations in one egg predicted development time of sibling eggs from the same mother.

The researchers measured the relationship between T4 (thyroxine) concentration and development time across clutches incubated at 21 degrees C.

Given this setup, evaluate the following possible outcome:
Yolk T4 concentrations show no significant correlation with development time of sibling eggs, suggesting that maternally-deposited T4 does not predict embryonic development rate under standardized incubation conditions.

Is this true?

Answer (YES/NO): YES